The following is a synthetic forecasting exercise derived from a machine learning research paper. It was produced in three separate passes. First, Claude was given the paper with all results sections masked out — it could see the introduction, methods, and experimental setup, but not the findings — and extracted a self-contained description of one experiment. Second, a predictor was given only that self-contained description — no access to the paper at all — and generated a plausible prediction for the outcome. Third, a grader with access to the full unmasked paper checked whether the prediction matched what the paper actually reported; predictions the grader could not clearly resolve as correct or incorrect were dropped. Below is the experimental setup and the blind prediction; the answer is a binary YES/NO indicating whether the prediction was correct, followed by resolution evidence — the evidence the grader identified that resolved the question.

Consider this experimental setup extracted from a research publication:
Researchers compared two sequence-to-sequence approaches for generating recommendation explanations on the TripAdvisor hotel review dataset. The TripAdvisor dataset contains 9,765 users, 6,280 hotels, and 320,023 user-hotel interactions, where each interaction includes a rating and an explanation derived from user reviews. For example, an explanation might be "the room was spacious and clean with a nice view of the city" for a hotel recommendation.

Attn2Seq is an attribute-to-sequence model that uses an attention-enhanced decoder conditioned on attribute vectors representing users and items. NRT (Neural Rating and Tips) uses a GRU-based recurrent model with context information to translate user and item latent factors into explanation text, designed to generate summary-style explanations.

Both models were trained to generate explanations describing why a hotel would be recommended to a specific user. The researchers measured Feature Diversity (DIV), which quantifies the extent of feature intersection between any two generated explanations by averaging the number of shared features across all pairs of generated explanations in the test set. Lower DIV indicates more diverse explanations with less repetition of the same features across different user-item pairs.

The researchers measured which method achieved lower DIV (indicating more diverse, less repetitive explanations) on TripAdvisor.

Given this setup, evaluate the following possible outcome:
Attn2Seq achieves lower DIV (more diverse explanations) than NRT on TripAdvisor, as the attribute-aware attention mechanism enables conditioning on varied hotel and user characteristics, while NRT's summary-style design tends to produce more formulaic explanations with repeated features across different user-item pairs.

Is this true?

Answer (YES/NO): YES